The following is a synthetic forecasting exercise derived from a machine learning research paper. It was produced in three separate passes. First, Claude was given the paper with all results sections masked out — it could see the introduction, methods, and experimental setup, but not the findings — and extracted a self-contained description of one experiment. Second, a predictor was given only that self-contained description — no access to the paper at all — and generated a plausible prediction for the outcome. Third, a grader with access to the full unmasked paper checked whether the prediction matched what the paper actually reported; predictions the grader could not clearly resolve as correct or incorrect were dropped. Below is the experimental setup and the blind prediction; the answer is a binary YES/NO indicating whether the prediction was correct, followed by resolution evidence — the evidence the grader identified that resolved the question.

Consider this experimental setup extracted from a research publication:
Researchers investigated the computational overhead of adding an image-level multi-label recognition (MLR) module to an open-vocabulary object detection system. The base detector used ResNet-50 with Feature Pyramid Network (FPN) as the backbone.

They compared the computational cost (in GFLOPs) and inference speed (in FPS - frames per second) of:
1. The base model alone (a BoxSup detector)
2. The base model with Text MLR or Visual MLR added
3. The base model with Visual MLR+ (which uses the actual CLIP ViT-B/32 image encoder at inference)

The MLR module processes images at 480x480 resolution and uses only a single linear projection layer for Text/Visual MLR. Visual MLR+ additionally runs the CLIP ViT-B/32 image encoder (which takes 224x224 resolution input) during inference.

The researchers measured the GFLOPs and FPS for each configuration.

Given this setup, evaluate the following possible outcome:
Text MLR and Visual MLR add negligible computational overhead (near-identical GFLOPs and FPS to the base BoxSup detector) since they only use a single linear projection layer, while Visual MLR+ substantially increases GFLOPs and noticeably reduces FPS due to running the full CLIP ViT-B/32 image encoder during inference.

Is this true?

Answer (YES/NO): NO